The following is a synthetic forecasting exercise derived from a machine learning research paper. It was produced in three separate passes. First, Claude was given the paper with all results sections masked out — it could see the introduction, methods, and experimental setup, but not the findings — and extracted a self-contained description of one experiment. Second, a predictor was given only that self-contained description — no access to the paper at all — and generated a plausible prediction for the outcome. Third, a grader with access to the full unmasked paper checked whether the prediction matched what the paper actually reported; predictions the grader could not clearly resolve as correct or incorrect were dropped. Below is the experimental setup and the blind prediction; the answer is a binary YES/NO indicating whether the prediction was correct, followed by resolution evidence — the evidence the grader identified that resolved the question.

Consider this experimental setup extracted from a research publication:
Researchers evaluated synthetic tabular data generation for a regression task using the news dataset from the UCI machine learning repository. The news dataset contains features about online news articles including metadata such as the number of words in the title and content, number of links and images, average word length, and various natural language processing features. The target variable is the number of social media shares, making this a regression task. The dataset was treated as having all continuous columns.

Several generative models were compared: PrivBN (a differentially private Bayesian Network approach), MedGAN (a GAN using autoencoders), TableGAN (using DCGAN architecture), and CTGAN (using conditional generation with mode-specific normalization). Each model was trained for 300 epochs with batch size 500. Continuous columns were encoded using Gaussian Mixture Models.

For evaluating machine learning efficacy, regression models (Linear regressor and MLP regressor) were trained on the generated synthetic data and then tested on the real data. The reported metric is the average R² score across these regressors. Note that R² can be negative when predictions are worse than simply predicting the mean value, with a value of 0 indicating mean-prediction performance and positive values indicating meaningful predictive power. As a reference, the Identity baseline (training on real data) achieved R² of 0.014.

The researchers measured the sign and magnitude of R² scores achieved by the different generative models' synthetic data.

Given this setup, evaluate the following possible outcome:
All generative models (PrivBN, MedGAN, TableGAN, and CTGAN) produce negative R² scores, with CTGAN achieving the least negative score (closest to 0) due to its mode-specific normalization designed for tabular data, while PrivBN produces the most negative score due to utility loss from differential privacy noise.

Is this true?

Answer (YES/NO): NO